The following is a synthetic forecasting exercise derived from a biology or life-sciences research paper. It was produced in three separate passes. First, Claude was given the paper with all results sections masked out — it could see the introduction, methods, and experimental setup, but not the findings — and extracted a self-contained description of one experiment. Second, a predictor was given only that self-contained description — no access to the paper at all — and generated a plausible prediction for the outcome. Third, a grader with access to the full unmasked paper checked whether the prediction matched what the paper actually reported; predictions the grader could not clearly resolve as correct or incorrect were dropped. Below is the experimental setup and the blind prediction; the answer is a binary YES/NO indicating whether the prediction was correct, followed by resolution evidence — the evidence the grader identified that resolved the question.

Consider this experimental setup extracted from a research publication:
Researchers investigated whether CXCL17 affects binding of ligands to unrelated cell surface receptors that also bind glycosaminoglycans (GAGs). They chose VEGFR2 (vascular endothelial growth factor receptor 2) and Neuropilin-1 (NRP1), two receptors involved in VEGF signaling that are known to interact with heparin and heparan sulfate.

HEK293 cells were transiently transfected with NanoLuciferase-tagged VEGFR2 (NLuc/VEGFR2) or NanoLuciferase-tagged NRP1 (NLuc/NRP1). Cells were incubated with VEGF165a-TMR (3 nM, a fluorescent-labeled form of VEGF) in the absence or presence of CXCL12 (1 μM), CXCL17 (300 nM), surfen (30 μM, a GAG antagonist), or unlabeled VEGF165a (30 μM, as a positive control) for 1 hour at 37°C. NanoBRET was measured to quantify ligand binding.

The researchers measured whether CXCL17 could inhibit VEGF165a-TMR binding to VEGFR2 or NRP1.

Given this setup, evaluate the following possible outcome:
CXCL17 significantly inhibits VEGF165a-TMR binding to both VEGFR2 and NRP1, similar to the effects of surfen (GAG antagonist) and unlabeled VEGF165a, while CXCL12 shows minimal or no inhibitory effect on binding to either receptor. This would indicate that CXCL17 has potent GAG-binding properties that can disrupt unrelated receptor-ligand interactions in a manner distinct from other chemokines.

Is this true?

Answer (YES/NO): NO